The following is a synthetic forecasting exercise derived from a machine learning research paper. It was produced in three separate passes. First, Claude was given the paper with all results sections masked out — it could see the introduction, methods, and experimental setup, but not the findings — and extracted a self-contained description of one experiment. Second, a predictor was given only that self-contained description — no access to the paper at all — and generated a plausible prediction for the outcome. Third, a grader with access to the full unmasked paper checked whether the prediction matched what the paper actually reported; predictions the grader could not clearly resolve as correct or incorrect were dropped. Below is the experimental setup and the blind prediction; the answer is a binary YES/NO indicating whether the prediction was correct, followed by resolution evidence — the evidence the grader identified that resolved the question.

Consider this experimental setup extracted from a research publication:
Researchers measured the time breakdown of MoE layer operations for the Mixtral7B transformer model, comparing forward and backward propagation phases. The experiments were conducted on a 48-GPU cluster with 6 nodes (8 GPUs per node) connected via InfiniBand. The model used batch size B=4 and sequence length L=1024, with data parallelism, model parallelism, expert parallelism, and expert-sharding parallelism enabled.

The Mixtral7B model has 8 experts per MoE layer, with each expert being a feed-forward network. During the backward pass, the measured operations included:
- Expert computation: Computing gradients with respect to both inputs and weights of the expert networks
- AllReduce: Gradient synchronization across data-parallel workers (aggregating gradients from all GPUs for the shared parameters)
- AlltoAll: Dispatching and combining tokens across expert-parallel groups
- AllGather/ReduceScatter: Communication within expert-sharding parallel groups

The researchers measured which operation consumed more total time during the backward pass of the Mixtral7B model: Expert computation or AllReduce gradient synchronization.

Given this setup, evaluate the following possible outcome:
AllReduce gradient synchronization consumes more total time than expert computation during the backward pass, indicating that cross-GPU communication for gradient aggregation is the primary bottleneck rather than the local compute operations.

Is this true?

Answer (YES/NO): NO